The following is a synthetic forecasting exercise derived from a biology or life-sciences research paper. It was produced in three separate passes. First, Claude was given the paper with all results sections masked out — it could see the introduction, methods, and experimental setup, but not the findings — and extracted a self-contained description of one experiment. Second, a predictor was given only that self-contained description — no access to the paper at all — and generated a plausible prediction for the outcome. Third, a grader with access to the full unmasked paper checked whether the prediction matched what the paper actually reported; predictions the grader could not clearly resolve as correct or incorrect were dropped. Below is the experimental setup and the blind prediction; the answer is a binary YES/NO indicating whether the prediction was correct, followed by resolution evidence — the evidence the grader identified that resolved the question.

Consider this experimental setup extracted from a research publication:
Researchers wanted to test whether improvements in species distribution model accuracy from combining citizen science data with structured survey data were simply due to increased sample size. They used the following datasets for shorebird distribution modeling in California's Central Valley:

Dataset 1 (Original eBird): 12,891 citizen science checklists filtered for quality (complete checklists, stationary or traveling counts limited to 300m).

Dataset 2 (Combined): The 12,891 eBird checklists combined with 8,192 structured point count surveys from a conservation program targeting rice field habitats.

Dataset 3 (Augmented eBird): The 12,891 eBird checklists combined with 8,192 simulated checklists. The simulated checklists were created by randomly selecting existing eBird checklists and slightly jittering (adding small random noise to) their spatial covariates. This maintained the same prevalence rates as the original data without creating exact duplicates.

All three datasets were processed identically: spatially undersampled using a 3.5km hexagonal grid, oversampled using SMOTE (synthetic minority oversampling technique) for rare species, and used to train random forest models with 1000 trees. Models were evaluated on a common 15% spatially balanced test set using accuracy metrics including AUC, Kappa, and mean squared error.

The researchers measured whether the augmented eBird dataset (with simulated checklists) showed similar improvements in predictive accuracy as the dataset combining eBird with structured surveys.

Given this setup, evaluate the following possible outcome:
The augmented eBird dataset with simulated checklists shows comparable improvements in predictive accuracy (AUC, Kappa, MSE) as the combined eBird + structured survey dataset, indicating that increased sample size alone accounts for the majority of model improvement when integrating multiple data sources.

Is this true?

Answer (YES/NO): NO